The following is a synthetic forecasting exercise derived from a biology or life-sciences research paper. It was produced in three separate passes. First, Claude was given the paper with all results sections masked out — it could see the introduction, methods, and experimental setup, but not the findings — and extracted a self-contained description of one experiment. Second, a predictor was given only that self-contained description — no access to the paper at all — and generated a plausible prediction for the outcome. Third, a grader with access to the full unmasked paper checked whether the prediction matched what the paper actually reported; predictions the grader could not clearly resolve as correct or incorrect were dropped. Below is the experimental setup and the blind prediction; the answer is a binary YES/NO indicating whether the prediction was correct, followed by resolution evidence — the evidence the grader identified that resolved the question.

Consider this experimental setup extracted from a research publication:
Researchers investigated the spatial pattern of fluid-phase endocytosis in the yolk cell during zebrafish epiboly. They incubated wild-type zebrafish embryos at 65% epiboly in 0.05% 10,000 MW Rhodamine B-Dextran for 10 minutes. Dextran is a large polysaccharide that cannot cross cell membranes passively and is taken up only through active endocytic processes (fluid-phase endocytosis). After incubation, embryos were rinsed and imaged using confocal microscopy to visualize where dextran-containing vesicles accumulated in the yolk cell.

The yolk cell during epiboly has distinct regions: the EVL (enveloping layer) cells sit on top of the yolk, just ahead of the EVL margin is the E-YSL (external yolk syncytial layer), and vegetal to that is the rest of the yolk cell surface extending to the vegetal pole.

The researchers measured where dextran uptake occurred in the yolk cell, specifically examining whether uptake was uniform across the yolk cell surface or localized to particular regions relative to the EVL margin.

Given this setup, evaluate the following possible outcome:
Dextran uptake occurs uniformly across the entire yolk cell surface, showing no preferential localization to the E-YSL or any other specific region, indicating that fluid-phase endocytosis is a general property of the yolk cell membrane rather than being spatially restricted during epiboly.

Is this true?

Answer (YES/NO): NO